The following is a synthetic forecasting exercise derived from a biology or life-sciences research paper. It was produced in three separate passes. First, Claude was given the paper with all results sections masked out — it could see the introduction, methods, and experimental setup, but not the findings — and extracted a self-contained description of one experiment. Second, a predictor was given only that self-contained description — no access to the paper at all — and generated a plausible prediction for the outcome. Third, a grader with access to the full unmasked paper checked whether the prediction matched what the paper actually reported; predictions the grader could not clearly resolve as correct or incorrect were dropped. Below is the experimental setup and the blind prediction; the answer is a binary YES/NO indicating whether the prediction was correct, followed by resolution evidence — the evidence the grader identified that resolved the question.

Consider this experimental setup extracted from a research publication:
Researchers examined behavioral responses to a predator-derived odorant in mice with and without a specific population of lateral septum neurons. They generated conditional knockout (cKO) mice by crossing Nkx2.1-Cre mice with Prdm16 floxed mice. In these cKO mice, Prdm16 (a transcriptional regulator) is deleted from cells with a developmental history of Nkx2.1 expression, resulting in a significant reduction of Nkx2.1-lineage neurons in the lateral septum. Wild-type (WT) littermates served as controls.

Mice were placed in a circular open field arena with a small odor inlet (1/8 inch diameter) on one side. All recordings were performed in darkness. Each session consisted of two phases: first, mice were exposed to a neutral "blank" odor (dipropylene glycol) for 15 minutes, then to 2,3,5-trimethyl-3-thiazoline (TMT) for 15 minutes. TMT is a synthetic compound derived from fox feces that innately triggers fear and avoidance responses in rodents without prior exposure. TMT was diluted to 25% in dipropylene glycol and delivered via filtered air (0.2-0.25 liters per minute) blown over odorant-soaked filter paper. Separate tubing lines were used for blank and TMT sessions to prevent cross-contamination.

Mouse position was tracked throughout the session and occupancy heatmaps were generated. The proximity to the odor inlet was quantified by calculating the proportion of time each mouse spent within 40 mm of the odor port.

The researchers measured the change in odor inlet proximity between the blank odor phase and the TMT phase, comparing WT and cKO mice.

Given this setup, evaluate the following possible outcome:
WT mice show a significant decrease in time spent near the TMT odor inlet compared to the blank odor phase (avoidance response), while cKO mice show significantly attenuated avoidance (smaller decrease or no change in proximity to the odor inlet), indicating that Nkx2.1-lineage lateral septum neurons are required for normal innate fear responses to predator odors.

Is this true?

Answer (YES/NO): NO